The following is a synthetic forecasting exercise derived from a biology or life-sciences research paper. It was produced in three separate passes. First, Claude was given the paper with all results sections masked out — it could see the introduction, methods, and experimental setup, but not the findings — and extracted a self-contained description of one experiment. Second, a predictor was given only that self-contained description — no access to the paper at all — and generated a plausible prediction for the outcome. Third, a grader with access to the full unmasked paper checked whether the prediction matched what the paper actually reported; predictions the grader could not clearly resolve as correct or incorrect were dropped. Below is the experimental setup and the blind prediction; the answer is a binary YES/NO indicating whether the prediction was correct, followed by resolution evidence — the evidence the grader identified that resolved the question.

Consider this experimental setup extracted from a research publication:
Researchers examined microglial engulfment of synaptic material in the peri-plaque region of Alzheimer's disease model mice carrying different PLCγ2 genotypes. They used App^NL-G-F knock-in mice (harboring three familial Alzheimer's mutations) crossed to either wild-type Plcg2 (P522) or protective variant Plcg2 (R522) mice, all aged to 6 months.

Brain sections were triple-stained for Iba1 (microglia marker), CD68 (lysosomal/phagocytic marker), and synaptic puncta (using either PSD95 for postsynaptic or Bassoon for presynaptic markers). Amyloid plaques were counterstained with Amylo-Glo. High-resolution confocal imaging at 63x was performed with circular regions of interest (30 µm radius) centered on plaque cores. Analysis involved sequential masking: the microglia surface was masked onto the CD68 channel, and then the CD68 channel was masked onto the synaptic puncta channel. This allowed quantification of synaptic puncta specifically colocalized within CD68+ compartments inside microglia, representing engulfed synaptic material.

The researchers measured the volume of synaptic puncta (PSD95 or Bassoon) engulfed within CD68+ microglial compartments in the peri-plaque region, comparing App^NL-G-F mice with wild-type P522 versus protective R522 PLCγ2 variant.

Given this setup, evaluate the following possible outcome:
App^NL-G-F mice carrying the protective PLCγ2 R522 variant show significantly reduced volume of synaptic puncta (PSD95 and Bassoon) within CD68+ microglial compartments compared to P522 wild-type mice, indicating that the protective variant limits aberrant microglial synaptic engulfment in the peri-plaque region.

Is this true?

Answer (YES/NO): YES